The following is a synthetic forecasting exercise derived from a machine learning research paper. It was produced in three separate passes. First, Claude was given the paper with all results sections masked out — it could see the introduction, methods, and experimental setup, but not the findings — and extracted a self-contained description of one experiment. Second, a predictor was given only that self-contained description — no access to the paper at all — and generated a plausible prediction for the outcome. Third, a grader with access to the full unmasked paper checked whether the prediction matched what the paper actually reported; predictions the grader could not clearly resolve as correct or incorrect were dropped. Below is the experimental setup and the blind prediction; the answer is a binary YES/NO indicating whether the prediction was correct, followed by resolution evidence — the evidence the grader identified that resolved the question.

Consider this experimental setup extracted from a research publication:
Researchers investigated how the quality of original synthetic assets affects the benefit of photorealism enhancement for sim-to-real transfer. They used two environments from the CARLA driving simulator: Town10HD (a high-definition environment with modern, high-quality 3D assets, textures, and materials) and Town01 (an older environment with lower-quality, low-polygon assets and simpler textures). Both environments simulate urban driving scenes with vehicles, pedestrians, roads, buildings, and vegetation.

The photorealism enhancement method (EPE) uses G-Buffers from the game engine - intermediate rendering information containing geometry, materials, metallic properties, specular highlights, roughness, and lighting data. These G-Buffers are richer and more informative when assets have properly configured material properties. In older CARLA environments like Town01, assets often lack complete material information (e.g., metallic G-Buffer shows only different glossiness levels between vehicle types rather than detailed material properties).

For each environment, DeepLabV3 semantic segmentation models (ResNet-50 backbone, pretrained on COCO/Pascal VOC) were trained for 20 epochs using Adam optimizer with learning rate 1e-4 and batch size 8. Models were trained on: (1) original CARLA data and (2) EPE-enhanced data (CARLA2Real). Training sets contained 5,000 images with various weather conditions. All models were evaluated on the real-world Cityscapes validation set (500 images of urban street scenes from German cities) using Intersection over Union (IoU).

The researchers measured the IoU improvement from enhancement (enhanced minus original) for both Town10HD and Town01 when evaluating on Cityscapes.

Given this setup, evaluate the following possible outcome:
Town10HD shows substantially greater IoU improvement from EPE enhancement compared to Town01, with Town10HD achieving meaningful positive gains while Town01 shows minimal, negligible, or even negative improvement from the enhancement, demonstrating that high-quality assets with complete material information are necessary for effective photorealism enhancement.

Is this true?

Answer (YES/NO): NO